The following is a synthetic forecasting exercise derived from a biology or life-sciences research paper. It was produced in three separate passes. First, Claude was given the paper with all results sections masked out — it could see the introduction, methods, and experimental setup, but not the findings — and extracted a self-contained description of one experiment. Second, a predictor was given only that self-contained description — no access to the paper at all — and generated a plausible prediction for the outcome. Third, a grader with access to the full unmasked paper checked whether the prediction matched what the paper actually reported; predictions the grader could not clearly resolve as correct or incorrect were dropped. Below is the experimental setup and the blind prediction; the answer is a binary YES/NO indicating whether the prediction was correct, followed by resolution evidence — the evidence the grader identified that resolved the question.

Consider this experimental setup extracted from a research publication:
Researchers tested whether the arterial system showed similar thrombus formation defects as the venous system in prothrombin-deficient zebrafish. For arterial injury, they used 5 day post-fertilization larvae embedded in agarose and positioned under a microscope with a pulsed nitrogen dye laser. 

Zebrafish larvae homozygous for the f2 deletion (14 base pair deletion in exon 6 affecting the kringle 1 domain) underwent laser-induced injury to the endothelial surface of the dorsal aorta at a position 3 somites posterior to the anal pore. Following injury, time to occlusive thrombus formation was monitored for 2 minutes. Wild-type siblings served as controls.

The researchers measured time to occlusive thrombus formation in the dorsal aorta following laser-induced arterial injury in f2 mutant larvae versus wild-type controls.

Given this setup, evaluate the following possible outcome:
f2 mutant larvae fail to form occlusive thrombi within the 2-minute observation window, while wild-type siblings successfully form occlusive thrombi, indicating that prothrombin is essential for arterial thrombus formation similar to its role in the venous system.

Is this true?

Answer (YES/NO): YES